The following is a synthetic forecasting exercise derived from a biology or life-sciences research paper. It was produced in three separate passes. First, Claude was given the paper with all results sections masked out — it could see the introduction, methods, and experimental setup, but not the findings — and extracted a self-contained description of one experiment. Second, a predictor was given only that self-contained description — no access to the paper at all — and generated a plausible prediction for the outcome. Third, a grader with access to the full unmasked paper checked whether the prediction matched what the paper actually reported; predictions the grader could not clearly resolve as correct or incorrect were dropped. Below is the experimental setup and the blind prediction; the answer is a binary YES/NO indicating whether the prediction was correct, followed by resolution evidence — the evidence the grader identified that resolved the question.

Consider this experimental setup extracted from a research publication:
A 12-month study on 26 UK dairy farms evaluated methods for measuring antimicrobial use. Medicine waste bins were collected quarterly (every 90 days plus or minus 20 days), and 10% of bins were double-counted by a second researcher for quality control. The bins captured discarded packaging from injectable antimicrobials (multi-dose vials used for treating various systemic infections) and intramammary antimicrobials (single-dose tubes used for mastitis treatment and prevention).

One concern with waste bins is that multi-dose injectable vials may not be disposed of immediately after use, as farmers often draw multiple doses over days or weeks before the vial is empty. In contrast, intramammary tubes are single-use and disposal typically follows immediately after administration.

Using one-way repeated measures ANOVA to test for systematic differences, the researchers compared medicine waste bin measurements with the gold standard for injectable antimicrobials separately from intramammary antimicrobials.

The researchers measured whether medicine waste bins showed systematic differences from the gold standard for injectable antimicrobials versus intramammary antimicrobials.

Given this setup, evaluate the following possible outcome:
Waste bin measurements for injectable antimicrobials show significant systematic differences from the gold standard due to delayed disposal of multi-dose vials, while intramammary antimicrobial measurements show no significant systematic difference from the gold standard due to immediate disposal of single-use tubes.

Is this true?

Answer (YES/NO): NO